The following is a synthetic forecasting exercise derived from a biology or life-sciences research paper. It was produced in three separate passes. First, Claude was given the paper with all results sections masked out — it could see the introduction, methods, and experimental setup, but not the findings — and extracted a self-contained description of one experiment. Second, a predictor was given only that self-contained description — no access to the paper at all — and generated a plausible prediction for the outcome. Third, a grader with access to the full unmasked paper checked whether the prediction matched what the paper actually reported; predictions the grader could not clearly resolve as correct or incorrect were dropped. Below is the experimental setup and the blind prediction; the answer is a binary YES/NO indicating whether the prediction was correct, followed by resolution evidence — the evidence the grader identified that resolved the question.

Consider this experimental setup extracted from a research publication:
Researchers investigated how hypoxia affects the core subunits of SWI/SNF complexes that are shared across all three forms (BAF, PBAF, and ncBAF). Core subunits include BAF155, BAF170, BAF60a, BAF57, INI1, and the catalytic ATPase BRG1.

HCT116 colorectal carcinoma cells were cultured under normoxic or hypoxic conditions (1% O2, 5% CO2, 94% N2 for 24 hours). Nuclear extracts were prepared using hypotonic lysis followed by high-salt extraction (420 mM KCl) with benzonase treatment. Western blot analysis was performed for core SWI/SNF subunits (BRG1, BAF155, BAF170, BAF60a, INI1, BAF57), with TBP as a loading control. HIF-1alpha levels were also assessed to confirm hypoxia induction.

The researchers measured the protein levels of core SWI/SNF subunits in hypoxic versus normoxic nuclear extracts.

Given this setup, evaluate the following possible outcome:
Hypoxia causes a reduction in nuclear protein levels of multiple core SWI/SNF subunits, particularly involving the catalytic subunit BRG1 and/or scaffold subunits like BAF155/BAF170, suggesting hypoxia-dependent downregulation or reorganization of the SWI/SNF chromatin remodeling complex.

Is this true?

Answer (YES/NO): NO